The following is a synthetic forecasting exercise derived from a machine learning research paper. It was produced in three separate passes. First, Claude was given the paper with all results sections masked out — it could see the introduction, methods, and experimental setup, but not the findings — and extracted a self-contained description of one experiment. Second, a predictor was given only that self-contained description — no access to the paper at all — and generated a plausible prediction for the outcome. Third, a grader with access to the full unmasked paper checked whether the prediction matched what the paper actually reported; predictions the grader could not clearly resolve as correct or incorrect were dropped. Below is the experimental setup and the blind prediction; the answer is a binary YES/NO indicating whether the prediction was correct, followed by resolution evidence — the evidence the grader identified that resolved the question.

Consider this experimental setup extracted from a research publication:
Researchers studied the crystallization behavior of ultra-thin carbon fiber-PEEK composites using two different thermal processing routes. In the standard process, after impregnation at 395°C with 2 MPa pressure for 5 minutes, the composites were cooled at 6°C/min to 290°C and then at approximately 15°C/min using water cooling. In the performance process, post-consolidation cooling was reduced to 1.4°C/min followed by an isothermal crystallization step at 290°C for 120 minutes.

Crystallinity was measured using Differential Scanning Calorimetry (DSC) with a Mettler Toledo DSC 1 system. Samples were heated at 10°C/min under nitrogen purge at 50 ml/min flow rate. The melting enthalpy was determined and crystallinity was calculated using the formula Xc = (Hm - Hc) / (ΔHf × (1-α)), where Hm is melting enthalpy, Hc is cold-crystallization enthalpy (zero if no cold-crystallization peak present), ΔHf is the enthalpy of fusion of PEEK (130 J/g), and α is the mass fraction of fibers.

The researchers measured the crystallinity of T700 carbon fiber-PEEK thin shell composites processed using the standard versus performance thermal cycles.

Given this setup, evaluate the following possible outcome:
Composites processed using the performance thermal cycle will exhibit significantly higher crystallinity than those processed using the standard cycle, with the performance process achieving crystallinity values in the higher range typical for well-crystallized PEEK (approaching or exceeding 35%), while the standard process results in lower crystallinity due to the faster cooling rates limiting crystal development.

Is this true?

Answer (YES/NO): NO